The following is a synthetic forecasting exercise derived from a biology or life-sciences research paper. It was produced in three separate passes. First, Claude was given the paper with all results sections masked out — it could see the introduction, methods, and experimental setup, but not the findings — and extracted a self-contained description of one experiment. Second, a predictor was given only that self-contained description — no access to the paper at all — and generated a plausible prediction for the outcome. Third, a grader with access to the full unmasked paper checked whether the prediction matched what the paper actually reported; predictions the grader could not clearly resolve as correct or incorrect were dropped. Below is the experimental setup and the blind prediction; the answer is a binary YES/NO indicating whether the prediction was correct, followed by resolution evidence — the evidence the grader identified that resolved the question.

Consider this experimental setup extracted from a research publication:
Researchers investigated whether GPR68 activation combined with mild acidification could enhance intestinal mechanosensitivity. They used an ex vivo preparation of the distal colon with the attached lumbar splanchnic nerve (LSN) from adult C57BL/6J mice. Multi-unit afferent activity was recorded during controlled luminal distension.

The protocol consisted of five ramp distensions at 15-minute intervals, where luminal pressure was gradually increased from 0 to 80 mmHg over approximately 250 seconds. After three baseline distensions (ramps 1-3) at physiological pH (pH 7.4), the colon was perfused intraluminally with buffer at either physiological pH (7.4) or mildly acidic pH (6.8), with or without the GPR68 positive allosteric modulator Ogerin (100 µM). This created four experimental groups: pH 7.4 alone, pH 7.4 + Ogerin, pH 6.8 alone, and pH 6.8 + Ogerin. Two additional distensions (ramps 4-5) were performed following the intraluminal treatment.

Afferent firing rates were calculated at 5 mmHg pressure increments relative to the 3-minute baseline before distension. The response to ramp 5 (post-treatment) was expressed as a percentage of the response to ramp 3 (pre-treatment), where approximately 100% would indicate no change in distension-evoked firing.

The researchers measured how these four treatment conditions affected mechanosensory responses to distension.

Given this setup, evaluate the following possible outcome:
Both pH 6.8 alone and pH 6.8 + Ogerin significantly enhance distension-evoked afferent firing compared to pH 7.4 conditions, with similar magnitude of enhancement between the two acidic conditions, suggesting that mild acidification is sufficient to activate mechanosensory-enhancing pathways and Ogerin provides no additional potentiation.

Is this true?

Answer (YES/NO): NO